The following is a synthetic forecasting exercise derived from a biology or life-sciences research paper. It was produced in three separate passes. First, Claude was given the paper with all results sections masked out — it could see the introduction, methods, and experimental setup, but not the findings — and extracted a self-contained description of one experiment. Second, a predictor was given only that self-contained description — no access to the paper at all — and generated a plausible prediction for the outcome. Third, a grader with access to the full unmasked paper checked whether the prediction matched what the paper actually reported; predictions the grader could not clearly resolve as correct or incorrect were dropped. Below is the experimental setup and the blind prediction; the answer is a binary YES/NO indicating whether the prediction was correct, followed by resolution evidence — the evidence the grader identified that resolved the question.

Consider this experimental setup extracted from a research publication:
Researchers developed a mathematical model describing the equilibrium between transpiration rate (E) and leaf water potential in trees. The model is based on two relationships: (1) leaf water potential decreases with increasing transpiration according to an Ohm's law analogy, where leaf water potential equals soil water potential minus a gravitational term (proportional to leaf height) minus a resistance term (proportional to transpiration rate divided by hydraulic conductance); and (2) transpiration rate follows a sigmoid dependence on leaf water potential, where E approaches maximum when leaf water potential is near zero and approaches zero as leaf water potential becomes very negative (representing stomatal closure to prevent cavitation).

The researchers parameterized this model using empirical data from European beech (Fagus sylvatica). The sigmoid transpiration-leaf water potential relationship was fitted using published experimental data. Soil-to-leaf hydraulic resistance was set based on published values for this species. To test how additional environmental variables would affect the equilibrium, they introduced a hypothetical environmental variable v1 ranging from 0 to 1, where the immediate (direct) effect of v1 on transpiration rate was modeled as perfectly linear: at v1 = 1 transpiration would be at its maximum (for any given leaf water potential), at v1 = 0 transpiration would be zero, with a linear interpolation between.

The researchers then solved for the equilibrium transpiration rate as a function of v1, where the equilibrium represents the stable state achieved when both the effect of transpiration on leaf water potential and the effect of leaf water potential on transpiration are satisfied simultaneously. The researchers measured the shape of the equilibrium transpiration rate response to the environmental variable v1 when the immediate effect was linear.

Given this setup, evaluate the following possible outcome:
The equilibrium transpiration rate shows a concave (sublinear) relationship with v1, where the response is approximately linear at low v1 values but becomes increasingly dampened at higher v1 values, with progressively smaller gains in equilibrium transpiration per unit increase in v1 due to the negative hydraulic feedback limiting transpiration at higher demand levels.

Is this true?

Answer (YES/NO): YES